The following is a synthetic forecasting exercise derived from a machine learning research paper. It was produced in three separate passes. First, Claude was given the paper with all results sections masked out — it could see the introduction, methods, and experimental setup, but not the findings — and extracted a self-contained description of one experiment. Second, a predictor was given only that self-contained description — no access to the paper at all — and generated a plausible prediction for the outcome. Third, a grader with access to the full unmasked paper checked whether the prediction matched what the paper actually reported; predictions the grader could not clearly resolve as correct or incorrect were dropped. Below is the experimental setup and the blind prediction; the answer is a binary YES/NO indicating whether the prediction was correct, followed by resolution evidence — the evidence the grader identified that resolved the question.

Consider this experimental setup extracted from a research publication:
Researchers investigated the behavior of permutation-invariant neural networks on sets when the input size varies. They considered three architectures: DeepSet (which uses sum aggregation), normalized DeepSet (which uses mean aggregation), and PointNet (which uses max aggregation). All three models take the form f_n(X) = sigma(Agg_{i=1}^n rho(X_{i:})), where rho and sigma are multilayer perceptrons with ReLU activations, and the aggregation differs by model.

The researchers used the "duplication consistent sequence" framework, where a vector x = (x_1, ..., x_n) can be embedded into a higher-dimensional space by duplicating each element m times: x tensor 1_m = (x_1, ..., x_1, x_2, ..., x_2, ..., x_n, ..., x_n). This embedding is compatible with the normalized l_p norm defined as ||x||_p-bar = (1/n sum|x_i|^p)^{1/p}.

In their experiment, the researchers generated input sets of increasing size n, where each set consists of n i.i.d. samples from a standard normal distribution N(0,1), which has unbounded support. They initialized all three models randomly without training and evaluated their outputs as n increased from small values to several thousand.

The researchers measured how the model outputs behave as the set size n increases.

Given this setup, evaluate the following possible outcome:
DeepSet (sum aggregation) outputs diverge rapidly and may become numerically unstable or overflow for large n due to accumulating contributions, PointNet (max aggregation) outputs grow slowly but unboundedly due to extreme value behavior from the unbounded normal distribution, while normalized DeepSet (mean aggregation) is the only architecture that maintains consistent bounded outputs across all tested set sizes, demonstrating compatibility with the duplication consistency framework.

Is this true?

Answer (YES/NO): YES